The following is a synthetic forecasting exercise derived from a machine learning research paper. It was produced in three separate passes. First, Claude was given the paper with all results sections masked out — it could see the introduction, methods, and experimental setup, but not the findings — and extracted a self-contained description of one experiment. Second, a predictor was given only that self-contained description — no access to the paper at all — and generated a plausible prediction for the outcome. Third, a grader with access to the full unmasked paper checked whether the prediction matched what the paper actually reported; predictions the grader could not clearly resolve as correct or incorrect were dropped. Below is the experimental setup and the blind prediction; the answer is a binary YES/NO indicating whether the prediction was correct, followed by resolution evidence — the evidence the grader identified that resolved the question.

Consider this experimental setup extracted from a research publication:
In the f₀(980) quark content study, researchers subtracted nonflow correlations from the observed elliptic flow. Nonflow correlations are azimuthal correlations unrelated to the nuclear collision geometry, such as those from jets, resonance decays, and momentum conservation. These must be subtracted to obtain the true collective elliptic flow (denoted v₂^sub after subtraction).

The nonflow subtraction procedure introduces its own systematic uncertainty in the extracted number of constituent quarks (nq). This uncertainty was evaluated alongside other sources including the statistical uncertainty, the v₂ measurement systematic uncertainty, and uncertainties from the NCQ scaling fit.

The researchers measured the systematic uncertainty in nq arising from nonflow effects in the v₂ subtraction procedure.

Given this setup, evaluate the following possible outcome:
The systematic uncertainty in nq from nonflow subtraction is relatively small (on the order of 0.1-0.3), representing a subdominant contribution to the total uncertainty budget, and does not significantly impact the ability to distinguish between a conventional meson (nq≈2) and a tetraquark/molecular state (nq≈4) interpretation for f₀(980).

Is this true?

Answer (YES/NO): NO